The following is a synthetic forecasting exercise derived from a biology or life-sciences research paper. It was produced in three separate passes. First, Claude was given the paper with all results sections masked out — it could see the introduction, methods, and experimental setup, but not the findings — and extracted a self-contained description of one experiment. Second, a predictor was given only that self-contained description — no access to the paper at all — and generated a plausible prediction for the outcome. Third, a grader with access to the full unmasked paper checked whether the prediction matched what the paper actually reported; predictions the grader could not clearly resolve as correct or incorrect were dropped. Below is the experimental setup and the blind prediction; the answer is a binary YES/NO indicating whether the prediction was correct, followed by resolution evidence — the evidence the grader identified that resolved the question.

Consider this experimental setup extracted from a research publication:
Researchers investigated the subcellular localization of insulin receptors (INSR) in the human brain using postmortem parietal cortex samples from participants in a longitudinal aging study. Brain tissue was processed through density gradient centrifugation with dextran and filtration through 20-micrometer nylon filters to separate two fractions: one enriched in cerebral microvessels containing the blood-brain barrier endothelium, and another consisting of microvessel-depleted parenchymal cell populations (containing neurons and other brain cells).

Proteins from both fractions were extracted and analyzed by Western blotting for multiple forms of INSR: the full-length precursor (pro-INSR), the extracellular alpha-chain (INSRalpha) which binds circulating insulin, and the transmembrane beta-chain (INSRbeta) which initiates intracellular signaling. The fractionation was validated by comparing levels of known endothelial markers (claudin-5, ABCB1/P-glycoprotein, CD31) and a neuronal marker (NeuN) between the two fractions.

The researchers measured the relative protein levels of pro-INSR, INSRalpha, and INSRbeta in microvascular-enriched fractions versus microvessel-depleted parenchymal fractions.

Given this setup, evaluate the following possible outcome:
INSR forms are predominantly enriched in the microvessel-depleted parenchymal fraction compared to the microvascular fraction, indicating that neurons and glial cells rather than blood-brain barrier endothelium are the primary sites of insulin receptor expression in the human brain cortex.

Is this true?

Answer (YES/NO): NO